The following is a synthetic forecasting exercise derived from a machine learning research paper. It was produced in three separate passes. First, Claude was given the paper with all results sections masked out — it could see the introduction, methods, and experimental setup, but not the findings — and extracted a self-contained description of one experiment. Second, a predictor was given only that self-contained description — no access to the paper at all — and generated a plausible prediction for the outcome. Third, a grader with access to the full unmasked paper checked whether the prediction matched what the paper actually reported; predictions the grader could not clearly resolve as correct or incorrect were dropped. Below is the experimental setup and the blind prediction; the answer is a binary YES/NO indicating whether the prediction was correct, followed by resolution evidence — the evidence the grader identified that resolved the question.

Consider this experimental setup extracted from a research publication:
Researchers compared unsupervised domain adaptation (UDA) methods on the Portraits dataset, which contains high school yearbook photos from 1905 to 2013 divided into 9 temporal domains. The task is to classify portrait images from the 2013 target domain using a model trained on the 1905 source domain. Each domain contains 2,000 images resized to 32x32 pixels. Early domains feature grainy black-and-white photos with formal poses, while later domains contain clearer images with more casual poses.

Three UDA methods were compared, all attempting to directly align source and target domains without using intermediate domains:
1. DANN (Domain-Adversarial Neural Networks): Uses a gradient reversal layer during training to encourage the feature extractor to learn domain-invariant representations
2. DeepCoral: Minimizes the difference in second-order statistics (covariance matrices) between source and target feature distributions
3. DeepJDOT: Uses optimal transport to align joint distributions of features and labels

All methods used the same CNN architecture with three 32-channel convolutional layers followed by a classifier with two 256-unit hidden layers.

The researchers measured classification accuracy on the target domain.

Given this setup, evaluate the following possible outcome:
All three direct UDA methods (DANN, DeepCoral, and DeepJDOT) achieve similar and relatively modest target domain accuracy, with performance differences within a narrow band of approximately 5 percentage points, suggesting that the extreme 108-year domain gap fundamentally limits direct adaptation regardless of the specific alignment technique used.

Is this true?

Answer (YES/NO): YES